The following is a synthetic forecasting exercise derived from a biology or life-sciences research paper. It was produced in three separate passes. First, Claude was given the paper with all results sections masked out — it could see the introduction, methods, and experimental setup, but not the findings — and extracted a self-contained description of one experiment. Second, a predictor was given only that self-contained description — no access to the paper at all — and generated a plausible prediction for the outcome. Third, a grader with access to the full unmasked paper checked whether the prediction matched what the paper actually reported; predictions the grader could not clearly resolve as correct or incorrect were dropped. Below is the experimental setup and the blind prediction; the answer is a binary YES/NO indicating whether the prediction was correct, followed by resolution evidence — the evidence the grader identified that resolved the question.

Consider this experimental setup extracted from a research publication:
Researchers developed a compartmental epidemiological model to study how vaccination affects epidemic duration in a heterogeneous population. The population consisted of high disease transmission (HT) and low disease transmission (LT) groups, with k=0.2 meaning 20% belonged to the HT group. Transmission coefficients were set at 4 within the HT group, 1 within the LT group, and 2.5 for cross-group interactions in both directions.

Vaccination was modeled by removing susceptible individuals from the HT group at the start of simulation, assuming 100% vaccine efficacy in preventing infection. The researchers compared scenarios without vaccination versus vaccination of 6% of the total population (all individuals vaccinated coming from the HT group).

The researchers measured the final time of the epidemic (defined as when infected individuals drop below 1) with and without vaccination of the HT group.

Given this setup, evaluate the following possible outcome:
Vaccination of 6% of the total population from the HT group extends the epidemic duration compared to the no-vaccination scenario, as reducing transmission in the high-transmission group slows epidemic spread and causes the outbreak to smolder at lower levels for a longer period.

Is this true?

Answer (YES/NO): YES